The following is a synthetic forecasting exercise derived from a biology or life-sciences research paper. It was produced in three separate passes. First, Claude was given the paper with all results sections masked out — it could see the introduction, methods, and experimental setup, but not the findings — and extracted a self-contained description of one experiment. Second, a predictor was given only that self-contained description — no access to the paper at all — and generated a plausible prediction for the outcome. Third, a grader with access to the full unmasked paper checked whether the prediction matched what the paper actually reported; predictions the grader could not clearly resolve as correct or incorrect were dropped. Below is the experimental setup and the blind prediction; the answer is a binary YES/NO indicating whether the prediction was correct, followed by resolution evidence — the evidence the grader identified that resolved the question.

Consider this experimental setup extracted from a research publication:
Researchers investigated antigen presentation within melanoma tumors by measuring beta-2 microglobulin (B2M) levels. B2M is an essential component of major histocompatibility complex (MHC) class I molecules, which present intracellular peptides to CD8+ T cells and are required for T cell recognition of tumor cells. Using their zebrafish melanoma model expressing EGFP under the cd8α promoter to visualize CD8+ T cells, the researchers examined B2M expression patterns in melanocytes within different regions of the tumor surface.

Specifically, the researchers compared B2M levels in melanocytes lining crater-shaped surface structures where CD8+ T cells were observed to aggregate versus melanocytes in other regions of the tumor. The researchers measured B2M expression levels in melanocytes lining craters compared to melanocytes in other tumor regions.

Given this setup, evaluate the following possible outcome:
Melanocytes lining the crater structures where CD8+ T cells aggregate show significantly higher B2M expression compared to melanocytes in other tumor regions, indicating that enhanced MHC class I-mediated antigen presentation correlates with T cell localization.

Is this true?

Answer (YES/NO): YES